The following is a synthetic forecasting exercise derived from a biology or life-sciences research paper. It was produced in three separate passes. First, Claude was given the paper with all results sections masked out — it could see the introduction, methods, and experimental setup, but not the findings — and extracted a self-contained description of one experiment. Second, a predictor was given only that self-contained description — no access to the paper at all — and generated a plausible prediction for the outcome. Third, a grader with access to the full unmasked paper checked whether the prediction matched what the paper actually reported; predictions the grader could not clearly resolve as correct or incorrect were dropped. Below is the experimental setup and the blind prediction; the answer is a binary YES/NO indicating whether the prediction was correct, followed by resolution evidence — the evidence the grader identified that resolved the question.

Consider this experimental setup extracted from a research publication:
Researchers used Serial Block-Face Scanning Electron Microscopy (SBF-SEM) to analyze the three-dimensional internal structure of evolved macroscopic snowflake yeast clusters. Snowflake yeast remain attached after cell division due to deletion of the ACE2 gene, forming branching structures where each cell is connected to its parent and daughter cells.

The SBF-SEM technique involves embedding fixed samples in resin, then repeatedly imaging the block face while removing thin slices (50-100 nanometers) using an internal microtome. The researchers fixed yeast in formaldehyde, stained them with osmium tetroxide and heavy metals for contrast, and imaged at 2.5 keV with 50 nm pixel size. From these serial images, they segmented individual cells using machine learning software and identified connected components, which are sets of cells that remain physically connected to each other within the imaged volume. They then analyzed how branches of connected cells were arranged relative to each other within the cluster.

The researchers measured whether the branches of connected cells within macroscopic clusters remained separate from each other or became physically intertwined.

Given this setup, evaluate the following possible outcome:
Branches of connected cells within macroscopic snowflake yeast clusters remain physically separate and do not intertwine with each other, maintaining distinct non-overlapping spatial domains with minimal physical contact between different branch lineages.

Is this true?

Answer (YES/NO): NO